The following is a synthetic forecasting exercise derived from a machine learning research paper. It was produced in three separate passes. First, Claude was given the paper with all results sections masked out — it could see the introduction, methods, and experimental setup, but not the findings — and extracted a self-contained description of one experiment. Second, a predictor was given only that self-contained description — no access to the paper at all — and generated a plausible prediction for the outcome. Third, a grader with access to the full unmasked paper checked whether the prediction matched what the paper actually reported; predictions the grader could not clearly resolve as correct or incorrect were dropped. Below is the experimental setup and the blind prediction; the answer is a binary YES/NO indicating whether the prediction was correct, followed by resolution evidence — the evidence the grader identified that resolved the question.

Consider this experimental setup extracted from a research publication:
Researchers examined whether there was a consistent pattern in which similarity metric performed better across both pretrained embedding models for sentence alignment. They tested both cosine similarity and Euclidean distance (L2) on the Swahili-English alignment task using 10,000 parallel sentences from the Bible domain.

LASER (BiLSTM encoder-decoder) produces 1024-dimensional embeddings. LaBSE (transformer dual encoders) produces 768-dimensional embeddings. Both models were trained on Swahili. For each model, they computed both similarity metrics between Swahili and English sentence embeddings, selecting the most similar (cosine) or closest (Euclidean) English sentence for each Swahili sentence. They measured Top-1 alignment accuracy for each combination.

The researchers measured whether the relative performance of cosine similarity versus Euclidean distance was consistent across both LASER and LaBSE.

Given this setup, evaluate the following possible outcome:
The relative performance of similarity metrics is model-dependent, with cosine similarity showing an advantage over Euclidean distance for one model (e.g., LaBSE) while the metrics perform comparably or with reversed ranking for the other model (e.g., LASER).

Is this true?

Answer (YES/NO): NO